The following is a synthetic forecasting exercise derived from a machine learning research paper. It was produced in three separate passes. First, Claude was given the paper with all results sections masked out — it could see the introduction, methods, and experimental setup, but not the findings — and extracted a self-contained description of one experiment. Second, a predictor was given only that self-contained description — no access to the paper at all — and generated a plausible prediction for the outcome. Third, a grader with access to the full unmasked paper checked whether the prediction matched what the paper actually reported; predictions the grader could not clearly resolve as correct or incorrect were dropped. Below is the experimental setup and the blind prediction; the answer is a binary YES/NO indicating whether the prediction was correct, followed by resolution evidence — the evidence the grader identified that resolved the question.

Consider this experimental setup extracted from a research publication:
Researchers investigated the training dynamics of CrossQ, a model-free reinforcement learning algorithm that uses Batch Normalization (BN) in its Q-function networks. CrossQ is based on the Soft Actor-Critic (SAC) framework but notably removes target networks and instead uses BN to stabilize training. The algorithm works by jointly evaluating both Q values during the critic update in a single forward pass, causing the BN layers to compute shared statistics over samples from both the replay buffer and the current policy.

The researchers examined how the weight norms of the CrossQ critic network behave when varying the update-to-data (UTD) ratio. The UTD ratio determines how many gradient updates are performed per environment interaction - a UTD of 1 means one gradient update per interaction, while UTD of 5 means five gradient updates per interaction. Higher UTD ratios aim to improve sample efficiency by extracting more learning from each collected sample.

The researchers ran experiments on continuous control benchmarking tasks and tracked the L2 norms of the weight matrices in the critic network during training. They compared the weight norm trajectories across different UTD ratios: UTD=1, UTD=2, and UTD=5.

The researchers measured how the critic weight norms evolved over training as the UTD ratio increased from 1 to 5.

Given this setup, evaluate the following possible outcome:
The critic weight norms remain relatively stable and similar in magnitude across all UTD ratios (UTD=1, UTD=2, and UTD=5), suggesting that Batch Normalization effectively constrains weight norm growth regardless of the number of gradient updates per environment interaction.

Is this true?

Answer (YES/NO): NO